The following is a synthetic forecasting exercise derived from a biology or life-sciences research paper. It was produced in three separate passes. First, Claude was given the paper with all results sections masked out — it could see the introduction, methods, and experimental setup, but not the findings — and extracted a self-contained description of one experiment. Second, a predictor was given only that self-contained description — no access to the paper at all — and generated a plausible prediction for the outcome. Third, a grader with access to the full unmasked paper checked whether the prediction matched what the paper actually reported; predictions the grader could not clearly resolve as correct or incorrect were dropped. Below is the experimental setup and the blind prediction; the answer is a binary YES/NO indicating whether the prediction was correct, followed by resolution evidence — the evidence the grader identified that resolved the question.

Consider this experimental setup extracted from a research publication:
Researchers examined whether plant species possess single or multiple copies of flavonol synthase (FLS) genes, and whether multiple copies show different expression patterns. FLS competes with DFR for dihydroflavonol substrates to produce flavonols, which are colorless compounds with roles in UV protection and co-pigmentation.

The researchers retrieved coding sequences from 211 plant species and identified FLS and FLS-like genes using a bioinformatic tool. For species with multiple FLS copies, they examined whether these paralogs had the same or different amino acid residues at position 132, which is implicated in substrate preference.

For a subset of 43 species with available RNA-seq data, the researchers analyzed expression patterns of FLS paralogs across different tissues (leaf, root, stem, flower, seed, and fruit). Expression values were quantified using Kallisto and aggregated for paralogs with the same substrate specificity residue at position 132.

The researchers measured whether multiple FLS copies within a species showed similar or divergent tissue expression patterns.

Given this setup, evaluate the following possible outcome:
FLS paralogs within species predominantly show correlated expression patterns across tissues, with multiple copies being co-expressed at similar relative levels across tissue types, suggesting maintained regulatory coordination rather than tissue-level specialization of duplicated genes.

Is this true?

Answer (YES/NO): NO